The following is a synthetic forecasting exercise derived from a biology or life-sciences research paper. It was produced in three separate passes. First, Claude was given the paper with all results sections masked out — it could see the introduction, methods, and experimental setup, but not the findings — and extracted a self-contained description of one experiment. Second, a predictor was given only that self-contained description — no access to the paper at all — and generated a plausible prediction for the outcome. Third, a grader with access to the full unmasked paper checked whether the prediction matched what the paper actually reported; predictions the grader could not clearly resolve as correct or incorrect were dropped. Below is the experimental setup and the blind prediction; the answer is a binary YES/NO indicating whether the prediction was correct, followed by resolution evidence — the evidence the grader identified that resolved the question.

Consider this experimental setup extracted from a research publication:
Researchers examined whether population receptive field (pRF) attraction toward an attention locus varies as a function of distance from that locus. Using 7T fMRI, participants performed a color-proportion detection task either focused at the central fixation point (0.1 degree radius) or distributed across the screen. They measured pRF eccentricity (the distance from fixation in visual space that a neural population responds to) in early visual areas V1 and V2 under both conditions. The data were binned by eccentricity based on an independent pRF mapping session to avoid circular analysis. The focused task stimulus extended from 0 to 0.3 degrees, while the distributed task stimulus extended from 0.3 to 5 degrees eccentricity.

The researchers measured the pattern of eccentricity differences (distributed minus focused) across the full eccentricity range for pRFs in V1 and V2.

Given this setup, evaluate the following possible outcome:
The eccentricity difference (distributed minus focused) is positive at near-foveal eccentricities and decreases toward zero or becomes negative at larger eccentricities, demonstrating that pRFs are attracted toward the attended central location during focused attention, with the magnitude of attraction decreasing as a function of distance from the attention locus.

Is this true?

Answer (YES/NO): YES